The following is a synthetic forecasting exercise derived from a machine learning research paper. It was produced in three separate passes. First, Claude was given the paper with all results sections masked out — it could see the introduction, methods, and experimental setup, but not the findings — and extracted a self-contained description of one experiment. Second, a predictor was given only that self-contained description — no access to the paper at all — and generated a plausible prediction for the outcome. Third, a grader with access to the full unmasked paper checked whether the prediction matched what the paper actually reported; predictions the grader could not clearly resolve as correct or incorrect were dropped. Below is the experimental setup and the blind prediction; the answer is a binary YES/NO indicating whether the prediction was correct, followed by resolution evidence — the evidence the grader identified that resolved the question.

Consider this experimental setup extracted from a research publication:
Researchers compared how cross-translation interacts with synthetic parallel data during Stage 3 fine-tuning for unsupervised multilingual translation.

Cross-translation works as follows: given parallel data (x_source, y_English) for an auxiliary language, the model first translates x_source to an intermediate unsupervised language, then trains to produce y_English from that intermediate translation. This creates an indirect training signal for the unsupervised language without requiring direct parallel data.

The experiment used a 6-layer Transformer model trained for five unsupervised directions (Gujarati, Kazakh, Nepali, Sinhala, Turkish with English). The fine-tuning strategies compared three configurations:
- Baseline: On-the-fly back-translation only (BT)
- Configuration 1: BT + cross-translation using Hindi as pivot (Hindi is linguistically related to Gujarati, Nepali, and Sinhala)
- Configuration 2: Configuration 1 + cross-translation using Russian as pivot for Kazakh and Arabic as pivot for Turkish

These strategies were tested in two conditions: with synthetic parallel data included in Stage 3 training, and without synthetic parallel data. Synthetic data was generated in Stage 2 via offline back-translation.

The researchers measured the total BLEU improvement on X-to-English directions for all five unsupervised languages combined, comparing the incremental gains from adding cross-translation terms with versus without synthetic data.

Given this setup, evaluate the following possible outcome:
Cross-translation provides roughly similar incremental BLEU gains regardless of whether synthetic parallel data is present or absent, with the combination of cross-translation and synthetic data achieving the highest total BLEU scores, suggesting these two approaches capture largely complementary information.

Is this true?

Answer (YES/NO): NO